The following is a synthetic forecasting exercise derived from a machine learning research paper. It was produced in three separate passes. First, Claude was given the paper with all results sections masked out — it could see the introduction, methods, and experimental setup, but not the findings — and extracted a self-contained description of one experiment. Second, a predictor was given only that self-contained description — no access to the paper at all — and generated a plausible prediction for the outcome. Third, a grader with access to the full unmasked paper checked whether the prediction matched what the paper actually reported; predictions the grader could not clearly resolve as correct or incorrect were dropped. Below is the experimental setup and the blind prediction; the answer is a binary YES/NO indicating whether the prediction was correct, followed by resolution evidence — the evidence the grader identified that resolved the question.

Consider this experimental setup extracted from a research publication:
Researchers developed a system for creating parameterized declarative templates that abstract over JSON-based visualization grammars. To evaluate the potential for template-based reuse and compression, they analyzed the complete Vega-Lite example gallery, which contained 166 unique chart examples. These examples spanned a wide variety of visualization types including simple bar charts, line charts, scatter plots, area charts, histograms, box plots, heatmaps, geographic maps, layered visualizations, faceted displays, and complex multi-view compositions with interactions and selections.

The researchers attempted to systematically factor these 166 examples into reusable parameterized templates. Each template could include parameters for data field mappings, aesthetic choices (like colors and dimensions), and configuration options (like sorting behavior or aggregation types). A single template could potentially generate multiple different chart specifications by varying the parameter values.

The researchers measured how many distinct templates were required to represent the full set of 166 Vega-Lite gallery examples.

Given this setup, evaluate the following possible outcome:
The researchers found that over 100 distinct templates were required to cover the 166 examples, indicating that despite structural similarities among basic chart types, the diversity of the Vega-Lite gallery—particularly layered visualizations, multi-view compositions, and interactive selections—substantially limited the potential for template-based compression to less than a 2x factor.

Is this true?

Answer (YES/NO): NO